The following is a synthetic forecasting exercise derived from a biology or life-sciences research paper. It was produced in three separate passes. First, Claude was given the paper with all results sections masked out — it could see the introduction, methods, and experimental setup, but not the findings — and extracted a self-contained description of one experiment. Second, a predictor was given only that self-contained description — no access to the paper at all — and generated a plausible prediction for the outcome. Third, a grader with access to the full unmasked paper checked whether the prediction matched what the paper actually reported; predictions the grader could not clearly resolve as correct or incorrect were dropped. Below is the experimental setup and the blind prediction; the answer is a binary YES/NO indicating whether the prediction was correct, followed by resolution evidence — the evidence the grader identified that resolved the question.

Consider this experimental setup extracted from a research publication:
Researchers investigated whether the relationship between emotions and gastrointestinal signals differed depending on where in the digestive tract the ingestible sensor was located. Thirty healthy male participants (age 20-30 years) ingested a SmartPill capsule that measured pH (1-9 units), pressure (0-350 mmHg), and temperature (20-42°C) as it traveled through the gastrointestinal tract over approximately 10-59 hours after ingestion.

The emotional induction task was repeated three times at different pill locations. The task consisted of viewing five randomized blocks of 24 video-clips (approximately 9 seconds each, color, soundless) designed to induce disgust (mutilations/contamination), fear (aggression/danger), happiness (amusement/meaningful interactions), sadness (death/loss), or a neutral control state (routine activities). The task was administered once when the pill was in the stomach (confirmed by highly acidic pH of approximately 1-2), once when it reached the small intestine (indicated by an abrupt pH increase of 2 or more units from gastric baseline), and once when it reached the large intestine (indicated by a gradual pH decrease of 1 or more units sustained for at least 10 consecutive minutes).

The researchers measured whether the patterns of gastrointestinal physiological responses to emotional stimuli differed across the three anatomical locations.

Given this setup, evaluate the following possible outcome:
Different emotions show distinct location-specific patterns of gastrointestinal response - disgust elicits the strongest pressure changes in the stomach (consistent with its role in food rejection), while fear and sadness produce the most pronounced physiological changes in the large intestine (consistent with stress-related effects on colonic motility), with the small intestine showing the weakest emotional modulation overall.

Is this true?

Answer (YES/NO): NO